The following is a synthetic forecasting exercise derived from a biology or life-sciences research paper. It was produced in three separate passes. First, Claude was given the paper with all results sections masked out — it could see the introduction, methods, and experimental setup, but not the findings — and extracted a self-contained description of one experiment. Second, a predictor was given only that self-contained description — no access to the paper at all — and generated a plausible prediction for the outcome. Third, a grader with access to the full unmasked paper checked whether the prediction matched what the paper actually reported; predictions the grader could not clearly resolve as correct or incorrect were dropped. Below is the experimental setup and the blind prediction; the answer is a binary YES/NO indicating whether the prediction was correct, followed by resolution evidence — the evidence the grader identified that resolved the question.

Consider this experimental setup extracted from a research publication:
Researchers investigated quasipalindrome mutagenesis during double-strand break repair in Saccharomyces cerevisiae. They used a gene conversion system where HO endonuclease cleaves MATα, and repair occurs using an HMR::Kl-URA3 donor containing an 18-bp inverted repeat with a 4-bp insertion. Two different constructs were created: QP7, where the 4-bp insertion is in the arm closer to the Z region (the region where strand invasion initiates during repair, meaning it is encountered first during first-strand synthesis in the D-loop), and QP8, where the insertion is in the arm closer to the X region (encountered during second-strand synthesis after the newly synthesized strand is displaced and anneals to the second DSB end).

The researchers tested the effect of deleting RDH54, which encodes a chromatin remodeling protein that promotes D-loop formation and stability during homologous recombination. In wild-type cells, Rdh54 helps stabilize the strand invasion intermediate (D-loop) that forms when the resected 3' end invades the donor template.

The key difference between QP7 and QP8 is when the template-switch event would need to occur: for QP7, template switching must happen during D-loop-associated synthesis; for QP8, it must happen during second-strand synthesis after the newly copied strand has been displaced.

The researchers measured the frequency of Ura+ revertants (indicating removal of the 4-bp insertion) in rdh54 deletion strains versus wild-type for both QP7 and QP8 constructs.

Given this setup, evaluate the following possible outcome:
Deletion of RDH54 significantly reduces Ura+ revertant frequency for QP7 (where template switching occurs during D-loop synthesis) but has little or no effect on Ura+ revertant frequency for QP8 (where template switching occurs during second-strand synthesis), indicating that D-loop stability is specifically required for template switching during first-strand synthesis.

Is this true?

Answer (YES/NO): YES